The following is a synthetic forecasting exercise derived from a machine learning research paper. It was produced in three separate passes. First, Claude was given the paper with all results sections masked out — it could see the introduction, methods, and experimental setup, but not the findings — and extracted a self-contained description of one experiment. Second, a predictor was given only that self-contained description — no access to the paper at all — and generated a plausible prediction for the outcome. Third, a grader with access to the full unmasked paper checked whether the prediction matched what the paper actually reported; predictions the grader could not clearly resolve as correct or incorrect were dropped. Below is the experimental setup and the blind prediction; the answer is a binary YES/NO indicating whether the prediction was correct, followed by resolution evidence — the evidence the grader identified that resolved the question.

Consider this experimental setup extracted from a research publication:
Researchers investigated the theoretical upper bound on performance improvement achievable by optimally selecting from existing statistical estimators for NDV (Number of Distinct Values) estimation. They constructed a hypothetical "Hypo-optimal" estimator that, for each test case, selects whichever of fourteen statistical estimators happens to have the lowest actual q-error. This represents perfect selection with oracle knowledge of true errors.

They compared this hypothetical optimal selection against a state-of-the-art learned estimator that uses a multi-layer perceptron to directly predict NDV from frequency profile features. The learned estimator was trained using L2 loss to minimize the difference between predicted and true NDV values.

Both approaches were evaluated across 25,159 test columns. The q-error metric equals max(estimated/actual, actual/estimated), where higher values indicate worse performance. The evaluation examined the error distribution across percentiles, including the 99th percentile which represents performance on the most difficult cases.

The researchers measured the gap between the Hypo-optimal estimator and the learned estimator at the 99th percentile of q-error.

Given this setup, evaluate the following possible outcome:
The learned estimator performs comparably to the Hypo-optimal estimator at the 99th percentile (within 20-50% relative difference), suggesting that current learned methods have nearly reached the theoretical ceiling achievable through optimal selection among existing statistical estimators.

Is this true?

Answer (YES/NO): NO